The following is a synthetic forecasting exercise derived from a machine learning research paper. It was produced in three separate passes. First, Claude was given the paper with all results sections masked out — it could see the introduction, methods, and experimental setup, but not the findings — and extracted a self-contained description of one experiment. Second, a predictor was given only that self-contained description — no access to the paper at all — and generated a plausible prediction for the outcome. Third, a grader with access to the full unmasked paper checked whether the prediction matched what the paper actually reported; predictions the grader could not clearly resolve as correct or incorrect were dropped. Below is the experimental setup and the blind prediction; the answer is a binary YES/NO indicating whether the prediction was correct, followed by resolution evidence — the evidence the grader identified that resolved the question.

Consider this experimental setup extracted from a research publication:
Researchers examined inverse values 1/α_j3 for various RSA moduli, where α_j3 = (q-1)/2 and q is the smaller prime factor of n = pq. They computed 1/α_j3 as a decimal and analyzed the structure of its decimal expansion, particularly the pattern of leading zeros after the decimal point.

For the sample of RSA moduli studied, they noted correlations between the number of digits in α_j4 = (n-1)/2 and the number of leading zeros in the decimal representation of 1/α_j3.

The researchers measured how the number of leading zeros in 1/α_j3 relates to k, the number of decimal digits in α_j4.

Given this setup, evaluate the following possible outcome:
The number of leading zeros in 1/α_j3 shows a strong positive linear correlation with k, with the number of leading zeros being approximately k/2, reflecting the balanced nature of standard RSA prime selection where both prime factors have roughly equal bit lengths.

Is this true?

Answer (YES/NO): YES